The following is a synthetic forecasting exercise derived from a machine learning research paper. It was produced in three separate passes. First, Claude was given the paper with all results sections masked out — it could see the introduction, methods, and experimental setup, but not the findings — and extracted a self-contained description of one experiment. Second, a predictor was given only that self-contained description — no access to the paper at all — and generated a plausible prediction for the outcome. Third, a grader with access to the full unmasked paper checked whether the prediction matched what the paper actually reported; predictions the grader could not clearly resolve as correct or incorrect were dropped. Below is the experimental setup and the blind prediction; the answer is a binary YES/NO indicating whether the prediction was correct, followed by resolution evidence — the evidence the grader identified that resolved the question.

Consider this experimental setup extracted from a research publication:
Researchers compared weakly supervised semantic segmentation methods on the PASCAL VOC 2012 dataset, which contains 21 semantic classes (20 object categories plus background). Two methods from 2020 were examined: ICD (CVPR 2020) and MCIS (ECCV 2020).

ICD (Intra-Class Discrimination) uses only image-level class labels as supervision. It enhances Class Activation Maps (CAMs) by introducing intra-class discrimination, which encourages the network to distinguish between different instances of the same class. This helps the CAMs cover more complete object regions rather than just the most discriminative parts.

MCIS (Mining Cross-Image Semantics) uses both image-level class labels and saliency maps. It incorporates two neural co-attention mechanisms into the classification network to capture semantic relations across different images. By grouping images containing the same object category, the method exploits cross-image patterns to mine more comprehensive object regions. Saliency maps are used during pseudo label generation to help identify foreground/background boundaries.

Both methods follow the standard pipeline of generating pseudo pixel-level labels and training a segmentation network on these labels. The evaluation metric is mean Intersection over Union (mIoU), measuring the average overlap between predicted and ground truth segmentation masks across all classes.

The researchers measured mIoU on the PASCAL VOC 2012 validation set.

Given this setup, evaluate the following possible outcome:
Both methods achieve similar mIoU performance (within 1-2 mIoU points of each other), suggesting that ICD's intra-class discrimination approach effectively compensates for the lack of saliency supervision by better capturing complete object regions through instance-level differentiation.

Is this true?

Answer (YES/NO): YES